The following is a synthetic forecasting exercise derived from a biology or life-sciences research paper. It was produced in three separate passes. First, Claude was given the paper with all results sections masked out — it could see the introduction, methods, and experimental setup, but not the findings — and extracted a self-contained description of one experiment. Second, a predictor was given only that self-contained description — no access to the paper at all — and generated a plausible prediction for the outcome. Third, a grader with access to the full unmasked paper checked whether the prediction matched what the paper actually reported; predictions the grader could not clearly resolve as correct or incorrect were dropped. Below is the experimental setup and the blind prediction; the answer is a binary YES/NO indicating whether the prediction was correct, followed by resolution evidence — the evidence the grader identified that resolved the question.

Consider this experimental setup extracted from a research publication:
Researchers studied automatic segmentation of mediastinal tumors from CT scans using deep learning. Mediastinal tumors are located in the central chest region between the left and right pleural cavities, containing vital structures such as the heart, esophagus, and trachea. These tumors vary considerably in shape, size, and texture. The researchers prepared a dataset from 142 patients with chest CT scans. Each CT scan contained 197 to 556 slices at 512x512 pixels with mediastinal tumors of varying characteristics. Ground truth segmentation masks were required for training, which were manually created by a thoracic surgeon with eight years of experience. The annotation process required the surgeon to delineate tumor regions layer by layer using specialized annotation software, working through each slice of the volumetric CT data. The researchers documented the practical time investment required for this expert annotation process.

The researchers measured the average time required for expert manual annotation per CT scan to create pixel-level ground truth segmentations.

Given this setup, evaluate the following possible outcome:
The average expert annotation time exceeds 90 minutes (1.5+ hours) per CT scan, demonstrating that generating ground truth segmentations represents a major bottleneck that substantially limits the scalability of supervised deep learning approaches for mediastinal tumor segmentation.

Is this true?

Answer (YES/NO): NO